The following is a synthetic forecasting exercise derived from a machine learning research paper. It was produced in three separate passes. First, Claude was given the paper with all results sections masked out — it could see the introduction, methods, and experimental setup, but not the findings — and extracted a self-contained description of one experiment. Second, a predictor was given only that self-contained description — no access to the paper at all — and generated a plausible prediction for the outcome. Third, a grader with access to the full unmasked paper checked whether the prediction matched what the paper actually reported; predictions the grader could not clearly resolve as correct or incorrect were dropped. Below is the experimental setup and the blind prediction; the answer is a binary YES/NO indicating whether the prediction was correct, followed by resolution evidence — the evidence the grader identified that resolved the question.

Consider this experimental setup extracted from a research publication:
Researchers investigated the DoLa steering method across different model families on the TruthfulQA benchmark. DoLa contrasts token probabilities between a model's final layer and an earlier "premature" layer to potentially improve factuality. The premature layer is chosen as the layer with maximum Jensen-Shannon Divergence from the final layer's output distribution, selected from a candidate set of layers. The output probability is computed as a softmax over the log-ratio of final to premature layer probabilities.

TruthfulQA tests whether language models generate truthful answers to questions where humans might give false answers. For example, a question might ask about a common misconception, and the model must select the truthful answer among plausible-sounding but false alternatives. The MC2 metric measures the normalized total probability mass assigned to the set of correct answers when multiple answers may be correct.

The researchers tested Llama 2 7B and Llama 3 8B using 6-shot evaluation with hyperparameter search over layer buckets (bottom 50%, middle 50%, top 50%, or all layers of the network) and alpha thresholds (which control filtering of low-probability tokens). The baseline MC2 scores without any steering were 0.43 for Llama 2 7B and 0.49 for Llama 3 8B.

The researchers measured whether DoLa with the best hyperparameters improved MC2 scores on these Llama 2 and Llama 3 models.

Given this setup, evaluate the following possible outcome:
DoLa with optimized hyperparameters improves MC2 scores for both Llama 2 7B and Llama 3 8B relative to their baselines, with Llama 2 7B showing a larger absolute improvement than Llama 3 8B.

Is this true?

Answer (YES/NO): NO